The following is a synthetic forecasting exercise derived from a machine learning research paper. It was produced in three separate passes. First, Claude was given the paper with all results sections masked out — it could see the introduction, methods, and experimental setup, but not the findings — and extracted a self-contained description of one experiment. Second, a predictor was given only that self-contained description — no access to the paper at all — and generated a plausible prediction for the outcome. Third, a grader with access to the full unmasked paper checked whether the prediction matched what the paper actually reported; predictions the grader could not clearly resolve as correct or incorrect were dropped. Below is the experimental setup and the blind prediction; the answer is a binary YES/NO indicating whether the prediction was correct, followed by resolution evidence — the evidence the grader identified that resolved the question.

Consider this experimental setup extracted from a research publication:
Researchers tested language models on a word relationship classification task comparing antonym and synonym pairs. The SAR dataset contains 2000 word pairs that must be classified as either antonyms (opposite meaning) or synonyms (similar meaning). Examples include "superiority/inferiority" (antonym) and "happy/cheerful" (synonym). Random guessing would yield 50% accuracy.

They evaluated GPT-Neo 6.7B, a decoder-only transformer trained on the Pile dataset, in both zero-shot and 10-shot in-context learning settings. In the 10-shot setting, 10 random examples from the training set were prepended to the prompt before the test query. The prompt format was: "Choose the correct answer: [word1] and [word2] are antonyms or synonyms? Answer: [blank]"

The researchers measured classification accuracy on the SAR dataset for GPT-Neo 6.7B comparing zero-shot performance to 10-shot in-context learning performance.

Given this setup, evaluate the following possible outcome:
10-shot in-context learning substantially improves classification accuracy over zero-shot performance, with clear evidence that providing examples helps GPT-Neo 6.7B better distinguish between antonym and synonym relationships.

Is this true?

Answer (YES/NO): NO